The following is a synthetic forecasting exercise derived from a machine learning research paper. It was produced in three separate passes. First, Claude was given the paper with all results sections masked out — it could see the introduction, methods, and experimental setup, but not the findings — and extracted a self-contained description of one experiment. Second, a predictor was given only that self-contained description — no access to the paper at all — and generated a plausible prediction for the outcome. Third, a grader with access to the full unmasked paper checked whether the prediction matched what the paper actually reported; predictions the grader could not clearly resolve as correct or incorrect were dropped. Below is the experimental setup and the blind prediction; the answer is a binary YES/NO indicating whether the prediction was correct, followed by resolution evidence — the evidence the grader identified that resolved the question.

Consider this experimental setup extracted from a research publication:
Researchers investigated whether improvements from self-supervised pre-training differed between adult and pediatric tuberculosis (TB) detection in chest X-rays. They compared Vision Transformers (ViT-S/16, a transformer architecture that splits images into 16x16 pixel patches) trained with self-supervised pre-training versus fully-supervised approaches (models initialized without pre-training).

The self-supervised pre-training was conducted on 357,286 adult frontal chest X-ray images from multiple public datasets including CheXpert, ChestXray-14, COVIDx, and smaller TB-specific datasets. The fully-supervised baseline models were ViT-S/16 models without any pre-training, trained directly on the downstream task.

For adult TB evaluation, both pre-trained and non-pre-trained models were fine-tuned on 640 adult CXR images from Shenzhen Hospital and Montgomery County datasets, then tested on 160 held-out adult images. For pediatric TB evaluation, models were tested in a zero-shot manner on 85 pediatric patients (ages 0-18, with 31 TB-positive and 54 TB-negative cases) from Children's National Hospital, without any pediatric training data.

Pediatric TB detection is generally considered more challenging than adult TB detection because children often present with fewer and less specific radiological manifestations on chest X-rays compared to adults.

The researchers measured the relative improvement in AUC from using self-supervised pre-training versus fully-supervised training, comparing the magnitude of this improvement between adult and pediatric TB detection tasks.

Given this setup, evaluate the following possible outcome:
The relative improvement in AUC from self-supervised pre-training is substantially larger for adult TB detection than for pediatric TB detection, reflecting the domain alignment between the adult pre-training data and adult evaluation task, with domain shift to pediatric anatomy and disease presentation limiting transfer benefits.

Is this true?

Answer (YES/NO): NO